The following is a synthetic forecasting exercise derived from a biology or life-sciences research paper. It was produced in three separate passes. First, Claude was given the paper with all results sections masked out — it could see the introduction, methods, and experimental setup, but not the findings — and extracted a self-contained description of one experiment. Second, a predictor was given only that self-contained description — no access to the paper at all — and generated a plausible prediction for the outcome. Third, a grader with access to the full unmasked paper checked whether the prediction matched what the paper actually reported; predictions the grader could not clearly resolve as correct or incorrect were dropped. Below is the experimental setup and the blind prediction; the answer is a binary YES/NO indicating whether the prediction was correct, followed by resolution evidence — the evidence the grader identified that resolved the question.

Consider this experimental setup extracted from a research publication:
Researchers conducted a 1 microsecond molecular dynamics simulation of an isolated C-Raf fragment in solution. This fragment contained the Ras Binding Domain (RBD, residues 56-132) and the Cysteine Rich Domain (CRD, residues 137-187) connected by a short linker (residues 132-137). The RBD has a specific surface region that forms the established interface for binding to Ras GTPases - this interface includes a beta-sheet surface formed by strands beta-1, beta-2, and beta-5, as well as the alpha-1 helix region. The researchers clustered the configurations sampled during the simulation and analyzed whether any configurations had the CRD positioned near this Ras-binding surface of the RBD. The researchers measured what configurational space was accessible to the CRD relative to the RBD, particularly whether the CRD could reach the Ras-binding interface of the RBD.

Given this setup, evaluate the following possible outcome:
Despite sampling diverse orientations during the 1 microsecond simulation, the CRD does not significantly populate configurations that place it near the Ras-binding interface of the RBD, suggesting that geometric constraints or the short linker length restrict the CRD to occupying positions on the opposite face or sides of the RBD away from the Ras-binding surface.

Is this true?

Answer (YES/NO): YES